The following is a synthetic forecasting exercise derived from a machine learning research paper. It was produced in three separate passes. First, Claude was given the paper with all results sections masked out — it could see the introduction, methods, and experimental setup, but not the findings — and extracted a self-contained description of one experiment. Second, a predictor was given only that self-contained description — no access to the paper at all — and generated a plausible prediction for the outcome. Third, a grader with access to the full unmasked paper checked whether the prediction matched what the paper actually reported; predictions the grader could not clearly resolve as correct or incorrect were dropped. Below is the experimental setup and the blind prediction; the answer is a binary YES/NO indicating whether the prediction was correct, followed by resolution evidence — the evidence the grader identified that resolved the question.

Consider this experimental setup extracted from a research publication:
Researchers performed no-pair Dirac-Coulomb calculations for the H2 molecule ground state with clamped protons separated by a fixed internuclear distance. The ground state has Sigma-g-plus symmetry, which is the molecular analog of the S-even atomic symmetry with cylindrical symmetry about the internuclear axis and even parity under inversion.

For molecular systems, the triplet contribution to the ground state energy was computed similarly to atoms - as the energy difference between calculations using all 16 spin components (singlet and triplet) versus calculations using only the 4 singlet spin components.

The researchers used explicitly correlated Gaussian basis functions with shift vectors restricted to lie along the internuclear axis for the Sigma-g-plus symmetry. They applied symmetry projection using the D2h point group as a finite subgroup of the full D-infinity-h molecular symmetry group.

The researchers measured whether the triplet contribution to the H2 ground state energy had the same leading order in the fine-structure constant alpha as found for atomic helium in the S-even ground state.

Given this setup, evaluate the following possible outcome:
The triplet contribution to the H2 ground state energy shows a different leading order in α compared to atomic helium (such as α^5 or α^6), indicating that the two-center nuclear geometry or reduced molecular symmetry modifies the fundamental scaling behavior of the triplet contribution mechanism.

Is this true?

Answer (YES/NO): NO